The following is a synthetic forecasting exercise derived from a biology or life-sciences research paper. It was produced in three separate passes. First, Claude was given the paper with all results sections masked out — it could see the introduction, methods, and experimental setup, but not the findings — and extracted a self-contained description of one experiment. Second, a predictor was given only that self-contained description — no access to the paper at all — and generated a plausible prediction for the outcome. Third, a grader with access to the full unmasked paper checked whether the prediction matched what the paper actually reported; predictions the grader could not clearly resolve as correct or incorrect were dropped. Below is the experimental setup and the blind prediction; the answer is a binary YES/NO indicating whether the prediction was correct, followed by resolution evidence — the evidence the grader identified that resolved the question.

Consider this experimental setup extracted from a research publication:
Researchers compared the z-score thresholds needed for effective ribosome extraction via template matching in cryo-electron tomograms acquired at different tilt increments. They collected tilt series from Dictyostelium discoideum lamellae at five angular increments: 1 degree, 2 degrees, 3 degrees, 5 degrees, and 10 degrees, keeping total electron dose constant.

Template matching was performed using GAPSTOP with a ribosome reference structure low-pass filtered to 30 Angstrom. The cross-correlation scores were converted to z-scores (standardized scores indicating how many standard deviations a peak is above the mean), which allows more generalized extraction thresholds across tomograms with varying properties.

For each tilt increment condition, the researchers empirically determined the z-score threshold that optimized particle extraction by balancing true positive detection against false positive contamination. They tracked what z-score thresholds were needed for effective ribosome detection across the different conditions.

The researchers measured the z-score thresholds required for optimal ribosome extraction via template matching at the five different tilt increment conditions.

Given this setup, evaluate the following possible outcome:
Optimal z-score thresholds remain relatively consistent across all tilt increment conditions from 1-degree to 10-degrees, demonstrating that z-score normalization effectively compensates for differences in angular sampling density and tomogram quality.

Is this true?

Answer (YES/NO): NO